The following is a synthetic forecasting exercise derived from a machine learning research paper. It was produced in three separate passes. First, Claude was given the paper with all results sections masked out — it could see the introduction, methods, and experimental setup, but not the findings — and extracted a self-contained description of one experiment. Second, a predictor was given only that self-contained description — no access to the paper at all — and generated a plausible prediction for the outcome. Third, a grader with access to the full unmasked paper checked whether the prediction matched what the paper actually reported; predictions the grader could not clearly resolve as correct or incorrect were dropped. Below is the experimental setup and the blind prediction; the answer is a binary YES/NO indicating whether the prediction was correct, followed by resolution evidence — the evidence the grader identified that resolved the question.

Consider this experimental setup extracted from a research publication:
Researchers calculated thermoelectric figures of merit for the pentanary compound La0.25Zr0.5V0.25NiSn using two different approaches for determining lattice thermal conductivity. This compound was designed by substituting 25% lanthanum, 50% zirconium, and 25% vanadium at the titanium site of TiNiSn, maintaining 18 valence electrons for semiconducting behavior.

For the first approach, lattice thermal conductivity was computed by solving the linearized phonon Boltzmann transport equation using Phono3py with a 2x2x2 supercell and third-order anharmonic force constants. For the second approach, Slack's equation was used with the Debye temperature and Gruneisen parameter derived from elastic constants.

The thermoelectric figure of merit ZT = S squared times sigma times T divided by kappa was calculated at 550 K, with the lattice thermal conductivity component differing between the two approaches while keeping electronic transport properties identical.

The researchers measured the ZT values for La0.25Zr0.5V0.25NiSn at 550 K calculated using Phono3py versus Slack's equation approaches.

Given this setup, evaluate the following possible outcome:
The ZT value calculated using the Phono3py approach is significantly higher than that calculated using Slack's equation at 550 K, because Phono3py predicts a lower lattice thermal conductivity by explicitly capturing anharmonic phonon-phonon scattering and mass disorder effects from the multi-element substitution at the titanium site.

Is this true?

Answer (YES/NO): YES